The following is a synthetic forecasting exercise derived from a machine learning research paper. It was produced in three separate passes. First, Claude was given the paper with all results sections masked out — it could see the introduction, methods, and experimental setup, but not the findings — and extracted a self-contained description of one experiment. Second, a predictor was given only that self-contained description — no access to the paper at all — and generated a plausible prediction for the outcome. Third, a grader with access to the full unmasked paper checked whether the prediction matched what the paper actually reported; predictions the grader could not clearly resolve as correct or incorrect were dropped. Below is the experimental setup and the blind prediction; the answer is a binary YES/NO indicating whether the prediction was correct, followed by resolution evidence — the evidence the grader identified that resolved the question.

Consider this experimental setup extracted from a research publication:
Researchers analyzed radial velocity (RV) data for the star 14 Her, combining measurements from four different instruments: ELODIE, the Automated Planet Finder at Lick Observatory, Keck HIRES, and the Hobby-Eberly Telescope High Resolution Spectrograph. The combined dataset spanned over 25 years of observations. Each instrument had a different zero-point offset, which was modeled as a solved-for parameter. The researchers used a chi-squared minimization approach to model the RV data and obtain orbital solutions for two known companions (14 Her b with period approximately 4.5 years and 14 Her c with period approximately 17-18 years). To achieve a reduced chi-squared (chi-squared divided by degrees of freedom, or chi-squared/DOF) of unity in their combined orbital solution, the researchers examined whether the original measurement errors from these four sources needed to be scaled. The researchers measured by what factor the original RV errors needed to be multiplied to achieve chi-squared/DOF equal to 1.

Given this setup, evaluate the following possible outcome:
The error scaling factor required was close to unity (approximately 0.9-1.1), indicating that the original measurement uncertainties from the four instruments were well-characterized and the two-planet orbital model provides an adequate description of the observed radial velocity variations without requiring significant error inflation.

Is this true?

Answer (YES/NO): NO